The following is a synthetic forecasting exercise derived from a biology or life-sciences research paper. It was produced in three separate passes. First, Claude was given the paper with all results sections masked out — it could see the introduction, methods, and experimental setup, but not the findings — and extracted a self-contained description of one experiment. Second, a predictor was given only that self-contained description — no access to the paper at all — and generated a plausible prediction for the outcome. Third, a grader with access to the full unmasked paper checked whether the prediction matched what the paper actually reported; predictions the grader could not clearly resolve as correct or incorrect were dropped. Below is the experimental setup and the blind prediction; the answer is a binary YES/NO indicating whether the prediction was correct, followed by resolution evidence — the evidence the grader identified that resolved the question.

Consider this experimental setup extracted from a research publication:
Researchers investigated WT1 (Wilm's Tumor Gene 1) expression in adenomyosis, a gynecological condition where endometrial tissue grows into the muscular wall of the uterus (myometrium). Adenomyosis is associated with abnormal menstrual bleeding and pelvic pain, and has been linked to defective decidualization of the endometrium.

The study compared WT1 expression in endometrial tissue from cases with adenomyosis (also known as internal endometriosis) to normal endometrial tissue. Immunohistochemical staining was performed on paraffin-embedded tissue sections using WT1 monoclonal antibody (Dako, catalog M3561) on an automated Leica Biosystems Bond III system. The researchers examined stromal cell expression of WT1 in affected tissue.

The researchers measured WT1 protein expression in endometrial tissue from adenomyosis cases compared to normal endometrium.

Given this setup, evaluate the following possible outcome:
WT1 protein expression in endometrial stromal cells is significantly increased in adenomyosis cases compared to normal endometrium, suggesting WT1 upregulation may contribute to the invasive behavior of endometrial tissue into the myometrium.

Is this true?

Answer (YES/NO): NO